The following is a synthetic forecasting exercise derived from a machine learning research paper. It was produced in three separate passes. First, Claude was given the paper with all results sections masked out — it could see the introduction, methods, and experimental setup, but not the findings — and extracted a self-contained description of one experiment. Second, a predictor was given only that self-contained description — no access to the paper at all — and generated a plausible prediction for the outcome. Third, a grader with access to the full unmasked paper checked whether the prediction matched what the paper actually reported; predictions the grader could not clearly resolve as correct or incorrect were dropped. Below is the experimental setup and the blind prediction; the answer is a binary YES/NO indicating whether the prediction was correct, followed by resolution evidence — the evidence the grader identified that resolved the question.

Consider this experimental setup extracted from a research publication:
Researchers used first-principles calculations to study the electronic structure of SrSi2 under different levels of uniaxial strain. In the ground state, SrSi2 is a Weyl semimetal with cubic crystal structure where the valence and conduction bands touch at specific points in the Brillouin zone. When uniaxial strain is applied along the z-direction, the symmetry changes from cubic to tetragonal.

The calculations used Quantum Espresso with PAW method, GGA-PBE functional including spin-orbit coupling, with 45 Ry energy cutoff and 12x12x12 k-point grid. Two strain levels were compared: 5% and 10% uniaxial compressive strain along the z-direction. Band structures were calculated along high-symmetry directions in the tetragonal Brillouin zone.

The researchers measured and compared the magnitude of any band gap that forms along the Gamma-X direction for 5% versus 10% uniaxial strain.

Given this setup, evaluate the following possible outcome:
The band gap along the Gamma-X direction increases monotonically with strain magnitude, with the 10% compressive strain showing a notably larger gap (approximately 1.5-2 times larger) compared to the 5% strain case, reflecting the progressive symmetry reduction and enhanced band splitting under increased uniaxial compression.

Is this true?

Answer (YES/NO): NO